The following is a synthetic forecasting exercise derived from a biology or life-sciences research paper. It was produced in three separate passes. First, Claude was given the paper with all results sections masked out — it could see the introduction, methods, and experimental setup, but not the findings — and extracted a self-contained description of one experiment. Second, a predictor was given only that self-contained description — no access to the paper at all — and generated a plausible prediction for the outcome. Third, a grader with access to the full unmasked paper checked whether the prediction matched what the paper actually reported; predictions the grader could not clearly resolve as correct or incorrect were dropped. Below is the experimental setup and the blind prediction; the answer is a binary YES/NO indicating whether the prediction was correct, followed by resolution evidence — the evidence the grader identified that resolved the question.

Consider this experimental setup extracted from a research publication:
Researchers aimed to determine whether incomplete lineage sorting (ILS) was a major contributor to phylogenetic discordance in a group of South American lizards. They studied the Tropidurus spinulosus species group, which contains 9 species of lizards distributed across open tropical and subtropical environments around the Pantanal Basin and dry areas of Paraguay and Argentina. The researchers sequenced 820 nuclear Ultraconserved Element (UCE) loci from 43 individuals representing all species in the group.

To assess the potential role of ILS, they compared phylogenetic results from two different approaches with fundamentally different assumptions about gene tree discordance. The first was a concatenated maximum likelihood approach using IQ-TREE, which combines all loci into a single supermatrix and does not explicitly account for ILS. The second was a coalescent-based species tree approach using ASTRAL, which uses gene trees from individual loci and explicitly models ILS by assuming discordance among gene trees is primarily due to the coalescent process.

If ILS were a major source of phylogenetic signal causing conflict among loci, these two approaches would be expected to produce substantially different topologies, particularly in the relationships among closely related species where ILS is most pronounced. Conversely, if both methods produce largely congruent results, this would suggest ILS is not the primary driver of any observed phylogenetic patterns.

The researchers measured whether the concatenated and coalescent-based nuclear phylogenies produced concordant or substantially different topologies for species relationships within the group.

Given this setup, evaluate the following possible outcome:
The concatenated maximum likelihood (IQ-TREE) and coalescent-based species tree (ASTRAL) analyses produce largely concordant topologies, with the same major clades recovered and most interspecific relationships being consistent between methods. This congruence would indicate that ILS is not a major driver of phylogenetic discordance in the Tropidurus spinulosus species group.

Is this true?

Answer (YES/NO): YES